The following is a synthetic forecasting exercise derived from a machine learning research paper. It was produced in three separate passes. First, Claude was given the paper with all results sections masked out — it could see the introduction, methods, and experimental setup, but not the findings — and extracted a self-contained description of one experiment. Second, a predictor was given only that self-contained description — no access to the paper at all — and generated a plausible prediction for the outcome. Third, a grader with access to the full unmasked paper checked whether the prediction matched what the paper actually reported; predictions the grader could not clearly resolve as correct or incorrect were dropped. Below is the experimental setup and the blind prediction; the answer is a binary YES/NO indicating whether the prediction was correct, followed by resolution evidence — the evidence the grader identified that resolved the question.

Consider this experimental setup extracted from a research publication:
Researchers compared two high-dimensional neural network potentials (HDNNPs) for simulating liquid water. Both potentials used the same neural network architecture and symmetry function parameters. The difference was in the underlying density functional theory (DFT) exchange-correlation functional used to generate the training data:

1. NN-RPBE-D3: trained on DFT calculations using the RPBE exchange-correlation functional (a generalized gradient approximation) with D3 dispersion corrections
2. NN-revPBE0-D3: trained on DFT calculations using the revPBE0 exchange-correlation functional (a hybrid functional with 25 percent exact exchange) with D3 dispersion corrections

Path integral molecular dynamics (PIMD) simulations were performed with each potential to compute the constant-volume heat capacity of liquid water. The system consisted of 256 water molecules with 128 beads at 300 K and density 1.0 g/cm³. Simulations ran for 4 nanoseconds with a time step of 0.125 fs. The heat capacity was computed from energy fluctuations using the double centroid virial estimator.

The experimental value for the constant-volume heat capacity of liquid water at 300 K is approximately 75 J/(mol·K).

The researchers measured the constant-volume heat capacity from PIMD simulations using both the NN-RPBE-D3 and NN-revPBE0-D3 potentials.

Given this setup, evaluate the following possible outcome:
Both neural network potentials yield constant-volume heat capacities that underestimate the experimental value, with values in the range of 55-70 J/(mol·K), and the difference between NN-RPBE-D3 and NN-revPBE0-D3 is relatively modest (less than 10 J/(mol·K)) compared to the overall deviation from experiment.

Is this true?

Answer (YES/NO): NO